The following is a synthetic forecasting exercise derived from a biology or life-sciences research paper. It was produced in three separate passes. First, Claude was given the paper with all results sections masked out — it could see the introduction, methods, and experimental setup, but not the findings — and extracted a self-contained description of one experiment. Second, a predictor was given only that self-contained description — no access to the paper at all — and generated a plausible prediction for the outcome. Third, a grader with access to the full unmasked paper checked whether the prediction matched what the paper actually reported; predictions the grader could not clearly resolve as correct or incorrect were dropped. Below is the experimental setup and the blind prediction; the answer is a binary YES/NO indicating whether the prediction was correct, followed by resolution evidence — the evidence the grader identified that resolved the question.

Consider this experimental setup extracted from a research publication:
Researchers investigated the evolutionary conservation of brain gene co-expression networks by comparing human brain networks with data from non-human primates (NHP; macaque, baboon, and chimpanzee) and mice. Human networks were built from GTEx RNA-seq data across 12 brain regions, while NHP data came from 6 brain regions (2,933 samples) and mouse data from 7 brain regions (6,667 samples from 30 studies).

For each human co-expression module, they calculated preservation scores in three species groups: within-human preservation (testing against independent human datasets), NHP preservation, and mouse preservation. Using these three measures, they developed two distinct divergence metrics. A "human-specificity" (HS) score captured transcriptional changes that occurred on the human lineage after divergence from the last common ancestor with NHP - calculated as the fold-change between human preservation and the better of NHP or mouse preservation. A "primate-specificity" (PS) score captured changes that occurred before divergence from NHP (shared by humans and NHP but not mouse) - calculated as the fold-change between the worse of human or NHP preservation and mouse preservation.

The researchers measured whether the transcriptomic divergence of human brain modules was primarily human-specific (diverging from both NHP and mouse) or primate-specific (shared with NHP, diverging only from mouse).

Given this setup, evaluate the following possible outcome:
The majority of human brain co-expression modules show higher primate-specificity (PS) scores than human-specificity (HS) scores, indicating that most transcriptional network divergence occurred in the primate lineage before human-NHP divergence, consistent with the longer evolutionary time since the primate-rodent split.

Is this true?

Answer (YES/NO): NO